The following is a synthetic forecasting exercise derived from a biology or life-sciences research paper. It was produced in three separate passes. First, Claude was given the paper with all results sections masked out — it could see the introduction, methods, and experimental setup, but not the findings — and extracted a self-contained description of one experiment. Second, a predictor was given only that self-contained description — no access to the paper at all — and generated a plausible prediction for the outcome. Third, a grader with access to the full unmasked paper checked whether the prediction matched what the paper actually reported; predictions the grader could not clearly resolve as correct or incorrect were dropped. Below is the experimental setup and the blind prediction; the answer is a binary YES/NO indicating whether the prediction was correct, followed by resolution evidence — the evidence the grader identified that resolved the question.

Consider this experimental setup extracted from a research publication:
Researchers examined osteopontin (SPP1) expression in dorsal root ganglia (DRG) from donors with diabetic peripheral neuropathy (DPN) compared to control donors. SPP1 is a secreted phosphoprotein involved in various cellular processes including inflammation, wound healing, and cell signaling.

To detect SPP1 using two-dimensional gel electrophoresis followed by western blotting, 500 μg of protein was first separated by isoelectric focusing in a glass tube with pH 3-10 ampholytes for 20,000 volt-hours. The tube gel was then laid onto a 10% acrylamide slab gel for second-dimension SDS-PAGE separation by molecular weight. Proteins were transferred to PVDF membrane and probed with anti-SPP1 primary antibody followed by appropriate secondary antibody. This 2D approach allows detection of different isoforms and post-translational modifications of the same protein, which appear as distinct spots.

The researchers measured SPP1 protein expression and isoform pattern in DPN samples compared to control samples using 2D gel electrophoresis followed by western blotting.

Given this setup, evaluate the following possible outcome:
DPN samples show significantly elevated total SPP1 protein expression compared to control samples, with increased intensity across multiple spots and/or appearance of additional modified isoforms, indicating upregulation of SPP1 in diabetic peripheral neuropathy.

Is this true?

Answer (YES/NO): NO